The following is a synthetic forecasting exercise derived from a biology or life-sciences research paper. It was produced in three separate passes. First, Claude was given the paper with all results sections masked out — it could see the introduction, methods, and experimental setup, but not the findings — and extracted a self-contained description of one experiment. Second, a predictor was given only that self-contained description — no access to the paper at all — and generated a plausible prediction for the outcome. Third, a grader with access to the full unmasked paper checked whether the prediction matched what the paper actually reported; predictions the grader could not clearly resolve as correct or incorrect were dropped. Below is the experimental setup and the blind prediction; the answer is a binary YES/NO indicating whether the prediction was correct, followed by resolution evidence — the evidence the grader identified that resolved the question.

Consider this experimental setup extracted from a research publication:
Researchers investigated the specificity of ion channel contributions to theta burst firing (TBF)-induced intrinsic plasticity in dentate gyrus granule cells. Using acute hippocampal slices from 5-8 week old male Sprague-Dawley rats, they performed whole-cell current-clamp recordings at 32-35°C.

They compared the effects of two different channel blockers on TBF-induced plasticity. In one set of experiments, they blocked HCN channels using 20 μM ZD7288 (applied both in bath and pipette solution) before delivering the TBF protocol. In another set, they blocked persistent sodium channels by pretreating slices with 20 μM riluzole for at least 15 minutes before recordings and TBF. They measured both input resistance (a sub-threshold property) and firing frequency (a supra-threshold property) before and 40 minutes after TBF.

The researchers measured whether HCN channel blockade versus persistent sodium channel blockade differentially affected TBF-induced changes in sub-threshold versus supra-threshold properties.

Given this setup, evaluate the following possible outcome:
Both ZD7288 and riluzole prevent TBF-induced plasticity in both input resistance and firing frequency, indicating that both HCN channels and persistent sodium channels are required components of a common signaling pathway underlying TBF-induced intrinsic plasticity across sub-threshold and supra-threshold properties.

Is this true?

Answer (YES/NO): NO